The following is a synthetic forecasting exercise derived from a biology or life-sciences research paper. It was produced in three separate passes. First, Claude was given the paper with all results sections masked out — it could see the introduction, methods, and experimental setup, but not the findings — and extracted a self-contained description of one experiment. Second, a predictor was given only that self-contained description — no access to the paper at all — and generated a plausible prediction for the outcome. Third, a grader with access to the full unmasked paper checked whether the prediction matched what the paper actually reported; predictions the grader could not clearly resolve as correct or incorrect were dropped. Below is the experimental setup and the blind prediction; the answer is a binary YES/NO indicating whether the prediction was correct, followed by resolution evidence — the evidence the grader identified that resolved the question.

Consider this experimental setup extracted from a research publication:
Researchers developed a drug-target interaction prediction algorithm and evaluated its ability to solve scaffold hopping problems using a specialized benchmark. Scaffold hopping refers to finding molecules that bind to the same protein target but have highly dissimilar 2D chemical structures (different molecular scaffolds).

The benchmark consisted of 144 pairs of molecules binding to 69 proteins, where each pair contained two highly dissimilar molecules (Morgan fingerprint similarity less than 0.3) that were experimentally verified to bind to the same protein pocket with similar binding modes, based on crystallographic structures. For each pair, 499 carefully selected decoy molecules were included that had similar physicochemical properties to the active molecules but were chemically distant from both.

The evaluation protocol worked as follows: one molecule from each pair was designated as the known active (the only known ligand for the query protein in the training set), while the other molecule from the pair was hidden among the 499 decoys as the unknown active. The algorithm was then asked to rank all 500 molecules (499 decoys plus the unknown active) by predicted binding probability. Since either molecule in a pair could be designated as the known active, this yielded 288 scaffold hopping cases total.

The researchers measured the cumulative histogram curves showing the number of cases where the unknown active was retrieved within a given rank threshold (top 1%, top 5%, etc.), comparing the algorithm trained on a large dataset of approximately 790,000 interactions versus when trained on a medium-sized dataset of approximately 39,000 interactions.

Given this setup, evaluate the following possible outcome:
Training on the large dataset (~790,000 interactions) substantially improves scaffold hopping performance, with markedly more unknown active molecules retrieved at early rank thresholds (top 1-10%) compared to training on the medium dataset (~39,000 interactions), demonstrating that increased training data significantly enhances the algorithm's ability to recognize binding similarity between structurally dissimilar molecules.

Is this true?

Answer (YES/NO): YES